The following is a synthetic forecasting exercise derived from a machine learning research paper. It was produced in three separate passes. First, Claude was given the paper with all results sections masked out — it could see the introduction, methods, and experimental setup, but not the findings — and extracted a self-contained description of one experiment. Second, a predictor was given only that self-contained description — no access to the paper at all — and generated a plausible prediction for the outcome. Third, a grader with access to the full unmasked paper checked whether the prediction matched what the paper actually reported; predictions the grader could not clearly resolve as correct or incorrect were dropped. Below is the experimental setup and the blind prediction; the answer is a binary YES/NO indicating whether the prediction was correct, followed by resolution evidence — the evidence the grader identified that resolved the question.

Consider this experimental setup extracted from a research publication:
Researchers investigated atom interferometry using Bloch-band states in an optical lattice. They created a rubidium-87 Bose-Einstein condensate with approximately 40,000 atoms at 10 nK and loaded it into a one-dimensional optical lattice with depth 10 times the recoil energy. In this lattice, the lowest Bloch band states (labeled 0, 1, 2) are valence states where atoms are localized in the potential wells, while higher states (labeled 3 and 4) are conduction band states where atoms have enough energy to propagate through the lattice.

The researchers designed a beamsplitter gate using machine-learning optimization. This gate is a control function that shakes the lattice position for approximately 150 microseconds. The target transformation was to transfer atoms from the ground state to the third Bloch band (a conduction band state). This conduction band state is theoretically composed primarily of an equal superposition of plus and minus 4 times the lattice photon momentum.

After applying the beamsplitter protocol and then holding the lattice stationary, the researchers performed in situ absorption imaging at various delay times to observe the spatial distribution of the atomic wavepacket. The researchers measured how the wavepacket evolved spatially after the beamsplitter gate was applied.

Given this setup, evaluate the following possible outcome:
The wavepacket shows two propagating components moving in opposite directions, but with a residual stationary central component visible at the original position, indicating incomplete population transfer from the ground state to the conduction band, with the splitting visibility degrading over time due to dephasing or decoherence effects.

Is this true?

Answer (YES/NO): NO